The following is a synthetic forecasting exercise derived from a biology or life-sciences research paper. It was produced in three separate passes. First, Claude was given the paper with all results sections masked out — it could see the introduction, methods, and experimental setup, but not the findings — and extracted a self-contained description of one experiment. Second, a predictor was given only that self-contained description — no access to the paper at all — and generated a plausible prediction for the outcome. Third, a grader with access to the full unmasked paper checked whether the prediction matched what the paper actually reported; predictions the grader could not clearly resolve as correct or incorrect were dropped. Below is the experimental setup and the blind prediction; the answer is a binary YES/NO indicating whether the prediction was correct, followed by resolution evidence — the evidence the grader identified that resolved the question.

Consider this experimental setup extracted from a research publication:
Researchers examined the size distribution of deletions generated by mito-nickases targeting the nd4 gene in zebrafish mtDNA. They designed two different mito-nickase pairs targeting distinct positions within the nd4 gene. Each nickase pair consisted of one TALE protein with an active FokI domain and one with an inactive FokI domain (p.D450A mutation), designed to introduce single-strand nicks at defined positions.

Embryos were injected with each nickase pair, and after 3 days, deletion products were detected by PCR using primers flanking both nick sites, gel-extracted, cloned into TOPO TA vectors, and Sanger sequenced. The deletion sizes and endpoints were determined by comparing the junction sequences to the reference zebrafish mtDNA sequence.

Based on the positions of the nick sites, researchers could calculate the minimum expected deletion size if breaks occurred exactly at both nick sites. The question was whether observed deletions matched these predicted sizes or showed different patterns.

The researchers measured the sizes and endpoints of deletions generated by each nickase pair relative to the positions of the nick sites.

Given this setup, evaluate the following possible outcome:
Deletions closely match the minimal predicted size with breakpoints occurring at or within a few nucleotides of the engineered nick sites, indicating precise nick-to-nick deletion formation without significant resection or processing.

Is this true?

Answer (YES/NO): NO